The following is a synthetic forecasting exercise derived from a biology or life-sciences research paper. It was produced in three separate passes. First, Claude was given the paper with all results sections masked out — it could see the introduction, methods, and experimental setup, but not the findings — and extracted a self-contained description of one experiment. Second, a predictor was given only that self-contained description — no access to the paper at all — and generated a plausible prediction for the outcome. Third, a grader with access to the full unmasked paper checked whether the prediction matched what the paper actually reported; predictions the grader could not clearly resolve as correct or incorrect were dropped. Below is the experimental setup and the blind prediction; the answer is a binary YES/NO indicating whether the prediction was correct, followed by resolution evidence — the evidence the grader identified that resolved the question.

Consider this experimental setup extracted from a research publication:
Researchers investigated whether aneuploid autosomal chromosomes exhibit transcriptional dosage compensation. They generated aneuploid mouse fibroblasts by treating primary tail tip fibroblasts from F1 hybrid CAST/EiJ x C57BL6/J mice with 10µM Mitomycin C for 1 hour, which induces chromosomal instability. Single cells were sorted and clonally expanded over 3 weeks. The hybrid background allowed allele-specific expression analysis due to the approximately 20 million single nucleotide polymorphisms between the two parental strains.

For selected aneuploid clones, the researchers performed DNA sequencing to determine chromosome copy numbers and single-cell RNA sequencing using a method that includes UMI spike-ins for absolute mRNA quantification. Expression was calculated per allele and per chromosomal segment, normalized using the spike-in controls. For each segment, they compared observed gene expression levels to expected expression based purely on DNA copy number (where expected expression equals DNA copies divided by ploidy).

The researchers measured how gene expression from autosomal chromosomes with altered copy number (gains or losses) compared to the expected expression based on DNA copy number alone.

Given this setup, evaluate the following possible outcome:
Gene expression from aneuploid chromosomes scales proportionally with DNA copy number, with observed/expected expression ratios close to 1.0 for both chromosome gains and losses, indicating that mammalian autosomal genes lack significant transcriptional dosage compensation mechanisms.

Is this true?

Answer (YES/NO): NO